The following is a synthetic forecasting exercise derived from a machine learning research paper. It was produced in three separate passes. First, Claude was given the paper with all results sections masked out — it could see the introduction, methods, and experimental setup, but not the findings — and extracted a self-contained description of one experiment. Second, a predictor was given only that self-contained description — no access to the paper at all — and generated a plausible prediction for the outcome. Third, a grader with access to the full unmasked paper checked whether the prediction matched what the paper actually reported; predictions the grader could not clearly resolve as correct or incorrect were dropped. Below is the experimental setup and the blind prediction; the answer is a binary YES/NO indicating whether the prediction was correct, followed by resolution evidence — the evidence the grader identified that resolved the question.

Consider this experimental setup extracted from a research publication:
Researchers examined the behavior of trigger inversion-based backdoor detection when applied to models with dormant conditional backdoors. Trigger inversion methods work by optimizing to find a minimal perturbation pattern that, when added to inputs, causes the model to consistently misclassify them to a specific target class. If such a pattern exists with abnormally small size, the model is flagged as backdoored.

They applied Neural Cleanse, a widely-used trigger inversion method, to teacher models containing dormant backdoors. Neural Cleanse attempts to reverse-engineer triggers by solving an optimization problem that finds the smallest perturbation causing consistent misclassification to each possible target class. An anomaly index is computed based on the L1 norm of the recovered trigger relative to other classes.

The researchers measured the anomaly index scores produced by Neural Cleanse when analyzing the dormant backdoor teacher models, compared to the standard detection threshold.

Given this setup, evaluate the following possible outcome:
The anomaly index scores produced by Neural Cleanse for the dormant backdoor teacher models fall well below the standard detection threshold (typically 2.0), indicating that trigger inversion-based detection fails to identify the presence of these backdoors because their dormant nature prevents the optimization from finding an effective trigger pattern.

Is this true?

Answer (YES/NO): YES